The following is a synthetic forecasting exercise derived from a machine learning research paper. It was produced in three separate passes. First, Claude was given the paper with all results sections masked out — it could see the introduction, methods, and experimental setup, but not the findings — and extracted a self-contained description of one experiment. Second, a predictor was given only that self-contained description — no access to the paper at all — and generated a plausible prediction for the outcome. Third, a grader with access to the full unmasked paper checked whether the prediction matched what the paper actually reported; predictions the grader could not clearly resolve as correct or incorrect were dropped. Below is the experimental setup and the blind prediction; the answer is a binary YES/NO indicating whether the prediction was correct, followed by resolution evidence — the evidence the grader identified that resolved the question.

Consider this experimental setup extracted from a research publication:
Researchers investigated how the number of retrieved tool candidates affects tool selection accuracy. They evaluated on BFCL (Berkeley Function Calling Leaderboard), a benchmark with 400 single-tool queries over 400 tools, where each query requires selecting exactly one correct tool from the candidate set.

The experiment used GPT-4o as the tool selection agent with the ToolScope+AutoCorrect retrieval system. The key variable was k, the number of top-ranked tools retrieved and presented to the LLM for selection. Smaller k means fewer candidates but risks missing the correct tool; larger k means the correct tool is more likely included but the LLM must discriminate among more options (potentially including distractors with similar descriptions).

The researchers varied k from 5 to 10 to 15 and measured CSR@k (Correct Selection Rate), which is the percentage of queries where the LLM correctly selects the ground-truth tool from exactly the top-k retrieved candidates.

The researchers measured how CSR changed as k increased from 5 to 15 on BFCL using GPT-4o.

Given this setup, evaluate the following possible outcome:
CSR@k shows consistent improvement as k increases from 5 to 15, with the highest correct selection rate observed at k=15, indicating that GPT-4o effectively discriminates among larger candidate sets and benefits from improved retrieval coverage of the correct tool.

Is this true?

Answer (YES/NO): NO